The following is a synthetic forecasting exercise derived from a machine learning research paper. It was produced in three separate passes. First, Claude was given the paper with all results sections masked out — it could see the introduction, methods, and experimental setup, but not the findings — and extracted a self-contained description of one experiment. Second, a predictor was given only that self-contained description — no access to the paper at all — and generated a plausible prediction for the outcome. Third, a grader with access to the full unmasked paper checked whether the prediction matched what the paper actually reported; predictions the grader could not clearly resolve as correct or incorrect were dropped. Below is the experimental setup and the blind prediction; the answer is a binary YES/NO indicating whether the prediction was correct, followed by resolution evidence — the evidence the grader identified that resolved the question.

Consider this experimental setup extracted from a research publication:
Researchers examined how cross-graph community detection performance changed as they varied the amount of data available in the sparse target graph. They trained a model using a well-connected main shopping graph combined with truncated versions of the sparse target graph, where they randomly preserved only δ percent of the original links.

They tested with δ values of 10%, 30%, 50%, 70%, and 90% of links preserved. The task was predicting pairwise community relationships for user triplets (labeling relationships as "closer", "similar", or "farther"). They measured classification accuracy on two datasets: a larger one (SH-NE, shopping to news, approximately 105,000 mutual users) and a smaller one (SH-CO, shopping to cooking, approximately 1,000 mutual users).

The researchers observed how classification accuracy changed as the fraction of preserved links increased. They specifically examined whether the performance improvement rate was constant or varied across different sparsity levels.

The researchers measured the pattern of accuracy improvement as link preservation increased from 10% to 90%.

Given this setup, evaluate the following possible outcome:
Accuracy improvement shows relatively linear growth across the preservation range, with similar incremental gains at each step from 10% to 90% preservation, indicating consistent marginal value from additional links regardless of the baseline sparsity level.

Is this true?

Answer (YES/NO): NO